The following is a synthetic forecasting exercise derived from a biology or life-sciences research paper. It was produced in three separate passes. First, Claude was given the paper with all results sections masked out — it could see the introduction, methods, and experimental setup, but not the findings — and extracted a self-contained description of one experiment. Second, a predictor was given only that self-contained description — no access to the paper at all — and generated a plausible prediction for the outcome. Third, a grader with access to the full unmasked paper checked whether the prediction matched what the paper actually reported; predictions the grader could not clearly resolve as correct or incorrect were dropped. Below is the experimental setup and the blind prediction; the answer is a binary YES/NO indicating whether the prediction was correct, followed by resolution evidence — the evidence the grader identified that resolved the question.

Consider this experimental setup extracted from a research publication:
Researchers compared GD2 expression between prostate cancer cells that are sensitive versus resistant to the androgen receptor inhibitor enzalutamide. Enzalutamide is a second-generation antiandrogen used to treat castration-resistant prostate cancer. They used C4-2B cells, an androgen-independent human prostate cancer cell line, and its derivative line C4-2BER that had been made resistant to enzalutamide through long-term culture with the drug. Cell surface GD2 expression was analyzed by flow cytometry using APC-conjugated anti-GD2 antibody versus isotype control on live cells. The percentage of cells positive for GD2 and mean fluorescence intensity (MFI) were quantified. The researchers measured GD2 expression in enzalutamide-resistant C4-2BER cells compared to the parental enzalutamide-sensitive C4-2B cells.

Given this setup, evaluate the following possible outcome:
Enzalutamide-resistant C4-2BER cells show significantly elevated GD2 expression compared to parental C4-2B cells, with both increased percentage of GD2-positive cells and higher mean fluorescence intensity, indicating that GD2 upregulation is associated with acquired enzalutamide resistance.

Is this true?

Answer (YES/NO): YES